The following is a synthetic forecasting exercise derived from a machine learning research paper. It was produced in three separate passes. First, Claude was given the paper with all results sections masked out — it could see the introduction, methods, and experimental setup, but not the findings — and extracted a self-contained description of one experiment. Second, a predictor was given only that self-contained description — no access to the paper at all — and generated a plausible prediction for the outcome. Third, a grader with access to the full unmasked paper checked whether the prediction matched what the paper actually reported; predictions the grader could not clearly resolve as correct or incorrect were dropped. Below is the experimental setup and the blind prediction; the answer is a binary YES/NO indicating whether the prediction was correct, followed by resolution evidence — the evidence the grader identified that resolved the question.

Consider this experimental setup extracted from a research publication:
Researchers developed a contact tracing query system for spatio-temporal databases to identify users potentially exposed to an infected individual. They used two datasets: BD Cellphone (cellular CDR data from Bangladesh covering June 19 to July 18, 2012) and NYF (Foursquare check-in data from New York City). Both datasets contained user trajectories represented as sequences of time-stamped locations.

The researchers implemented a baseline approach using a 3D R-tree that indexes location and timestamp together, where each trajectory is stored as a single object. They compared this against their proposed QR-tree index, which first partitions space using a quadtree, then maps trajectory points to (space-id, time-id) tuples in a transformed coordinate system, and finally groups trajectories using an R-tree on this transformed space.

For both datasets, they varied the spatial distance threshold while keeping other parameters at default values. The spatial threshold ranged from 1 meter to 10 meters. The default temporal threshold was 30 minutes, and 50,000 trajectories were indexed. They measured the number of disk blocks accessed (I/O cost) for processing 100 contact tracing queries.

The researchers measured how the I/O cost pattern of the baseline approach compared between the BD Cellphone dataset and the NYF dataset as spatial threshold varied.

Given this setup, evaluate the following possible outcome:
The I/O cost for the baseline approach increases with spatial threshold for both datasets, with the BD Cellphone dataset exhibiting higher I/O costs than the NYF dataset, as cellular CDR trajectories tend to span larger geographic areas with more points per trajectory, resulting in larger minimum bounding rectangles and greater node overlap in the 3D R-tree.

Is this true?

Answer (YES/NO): NO